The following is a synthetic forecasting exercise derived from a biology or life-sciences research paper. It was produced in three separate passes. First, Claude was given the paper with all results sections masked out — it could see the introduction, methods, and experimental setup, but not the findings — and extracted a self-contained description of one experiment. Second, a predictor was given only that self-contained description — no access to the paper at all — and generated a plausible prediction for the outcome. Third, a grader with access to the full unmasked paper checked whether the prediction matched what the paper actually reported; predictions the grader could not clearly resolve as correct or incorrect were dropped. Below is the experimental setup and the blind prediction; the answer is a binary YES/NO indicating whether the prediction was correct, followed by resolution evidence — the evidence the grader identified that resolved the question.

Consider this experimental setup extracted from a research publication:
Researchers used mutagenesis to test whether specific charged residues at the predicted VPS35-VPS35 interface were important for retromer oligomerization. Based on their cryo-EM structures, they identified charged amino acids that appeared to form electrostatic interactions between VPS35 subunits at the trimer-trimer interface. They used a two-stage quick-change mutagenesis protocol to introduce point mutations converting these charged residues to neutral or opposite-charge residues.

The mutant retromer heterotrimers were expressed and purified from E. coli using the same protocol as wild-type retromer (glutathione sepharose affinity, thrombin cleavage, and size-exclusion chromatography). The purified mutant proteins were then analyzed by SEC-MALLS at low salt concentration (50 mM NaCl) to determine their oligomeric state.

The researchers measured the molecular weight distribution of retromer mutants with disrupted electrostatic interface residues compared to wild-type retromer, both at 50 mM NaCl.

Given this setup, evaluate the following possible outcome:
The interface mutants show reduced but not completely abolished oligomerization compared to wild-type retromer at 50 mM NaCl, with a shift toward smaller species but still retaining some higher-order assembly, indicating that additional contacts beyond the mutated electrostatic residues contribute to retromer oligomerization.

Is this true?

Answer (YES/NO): NO